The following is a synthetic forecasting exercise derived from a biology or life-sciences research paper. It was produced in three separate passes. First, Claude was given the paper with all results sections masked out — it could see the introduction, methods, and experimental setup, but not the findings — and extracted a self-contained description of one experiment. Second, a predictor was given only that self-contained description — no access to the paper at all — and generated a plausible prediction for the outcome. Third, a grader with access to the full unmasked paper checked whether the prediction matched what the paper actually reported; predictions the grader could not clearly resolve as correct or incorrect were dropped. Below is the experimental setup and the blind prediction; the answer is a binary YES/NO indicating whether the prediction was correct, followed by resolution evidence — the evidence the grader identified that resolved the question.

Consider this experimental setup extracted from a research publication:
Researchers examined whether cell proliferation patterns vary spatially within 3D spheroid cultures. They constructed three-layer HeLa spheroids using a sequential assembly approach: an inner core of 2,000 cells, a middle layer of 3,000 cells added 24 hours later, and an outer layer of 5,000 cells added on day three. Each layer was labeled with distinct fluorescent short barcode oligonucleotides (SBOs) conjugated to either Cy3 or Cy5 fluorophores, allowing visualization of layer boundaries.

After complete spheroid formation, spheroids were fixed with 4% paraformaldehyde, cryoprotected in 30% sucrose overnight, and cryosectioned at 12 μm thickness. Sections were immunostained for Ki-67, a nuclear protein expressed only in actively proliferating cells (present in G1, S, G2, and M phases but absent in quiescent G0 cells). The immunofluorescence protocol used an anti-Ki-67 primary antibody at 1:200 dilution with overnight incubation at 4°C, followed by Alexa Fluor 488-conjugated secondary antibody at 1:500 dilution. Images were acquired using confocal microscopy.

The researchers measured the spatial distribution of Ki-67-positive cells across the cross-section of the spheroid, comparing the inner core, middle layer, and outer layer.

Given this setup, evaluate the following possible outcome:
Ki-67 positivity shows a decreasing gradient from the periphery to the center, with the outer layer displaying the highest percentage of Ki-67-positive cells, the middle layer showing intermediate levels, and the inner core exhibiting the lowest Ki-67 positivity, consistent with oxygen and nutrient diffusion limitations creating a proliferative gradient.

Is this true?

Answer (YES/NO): NO